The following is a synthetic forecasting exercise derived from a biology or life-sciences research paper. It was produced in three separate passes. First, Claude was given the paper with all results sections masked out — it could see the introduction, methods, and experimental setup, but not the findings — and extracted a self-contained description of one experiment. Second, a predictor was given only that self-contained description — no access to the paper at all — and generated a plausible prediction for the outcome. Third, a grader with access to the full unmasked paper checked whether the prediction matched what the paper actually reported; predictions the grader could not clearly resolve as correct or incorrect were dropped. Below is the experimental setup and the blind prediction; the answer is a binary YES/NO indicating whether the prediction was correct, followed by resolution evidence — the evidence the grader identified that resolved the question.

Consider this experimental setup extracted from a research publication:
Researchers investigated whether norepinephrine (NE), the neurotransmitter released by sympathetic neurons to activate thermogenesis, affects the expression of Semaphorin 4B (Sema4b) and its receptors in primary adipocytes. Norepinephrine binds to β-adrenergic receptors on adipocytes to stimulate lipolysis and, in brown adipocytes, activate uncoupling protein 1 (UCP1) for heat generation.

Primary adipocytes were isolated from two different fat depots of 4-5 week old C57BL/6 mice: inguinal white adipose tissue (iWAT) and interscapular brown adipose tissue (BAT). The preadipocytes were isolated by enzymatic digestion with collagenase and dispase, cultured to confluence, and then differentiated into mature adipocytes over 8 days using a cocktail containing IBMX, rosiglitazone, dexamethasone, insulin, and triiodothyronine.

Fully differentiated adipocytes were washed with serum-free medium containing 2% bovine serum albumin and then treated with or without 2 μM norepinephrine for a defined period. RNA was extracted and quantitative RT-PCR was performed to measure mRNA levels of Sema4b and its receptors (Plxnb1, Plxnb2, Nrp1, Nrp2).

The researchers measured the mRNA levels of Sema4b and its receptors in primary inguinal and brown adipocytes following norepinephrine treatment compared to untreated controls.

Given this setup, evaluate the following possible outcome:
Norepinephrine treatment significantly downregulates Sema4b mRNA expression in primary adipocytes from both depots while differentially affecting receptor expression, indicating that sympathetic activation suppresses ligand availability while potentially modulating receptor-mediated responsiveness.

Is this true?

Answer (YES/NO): NO